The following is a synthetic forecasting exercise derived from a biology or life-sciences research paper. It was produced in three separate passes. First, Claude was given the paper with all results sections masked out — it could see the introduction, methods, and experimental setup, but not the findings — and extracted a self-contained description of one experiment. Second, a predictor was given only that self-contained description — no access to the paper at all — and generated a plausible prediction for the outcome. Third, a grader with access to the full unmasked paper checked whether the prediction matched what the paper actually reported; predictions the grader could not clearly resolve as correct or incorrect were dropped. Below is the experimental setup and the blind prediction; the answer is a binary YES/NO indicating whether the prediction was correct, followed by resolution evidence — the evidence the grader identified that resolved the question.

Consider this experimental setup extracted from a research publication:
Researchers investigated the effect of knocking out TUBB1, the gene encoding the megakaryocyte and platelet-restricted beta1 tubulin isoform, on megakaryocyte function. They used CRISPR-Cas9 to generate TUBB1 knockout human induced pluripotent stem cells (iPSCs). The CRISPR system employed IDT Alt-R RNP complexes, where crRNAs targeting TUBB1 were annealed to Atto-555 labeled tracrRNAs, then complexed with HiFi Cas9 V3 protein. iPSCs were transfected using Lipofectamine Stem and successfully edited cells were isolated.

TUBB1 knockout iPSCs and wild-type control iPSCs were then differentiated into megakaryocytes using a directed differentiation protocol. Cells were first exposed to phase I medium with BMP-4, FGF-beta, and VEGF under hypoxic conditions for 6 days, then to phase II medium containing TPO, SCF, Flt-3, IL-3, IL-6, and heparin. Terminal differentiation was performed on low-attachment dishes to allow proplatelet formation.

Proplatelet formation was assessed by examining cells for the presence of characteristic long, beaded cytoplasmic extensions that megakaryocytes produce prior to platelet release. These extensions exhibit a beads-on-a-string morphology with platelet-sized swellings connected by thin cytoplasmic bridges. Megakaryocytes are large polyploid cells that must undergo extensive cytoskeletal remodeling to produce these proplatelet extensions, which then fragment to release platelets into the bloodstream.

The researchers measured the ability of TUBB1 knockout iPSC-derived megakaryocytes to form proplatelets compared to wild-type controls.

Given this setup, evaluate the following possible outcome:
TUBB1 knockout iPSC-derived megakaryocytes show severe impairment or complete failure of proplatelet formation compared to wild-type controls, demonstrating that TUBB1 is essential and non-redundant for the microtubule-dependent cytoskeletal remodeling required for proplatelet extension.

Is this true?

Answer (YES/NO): YES